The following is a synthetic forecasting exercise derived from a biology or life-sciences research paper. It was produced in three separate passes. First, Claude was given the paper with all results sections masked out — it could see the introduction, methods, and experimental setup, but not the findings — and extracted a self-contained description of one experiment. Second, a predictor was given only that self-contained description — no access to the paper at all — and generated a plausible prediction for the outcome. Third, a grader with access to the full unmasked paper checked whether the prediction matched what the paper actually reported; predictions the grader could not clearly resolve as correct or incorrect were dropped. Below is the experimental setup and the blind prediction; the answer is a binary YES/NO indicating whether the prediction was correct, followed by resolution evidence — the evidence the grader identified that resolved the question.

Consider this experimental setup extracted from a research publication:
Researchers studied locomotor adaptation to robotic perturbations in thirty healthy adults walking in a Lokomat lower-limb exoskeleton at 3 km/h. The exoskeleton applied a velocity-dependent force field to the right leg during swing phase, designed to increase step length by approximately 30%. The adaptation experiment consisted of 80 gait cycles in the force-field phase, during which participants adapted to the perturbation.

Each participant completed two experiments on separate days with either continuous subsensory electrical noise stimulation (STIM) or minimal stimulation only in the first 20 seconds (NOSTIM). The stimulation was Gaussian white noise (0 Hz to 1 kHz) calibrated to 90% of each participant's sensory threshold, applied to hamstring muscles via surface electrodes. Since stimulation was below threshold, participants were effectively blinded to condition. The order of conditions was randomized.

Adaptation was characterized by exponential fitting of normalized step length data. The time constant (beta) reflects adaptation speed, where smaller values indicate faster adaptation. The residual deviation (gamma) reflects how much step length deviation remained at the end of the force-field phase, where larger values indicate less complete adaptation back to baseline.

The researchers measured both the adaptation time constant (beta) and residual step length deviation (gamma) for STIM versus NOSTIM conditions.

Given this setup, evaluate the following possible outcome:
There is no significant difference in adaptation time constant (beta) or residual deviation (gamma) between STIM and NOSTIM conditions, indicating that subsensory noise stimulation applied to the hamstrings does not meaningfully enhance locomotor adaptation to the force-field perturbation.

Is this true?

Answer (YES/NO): NO